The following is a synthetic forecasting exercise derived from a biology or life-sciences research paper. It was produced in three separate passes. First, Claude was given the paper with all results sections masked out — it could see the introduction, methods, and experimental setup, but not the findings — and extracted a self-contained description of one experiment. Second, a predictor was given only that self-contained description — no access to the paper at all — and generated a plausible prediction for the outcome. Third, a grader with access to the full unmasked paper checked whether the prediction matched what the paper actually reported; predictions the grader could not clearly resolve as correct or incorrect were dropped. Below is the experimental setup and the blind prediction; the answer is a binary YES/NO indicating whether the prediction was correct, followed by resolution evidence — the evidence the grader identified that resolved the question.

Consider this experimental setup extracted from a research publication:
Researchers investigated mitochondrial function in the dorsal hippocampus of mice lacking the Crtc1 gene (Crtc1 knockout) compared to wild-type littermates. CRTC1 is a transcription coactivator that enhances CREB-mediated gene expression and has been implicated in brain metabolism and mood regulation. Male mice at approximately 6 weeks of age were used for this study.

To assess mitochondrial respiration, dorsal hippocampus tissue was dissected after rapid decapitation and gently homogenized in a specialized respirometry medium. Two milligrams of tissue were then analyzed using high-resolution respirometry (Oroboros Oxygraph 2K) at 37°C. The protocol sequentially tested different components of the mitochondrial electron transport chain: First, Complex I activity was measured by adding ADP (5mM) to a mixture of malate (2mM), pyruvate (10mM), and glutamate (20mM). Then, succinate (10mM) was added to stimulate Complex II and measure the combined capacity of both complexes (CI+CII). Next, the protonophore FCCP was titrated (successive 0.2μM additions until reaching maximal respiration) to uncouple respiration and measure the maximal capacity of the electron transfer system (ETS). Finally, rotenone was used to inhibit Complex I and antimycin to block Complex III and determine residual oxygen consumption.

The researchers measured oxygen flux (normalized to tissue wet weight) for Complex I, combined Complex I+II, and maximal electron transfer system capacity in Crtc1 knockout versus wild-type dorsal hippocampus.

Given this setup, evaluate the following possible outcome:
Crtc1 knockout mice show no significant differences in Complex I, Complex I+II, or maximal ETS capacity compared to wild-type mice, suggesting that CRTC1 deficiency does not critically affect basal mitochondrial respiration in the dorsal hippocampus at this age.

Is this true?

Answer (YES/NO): YES